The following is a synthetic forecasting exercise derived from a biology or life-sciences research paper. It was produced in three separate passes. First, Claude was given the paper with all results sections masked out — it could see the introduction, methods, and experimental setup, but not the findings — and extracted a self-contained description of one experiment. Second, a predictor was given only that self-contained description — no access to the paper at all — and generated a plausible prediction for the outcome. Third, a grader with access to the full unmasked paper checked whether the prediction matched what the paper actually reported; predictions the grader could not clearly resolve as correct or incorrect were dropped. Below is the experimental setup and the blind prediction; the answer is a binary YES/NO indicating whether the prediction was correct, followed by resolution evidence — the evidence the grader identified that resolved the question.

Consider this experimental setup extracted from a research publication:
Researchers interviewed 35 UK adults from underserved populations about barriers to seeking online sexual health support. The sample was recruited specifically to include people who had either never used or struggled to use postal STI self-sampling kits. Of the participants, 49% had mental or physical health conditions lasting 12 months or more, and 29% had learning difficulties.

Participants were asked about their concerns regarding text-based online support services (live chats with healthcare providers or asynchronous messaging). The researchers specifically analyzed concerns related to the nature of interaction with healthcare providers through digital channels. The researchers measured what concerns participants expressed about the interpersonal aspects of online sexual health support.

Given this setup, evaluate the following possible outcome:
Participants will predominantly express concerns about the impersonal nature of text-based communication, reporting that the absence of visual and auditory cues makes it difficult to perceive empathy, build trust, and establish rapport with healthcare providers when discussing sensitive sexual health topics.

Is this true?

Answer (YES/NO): NO